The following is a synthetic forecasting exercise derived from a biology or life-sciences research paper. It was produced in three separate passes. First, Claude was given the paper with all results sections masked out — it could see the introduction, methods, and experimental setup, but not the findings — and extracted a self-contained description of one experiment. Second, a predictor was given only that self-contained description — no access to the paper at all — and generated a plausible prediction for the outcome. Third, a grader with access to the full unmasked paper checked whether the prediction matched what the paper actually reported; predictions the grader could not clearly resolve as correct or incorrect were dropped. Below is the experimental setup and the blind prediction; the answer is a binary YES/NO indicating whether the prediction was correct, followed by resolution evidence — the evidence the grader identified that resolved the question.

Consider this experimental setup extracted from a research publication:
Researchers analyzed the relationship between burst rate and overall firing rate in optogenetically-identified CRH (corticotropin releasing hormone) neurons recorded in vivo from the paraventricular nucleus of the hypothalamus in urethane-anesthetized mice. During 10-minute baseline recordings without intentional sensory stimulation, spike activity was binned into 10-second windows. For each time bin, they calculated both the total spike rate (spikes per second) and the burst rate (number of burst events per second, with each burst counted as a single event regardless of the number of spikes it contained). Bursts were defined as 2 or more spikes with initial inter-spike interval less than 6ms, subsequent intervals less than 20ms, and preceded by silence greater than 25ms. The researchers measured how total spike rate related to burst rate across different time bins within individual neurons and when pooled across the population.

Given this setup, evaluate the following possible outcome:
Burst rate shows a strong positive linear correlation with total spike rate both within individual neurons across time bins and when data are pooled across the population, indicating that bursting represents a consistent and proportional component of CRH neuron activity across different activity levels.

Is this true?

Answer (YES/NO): NO